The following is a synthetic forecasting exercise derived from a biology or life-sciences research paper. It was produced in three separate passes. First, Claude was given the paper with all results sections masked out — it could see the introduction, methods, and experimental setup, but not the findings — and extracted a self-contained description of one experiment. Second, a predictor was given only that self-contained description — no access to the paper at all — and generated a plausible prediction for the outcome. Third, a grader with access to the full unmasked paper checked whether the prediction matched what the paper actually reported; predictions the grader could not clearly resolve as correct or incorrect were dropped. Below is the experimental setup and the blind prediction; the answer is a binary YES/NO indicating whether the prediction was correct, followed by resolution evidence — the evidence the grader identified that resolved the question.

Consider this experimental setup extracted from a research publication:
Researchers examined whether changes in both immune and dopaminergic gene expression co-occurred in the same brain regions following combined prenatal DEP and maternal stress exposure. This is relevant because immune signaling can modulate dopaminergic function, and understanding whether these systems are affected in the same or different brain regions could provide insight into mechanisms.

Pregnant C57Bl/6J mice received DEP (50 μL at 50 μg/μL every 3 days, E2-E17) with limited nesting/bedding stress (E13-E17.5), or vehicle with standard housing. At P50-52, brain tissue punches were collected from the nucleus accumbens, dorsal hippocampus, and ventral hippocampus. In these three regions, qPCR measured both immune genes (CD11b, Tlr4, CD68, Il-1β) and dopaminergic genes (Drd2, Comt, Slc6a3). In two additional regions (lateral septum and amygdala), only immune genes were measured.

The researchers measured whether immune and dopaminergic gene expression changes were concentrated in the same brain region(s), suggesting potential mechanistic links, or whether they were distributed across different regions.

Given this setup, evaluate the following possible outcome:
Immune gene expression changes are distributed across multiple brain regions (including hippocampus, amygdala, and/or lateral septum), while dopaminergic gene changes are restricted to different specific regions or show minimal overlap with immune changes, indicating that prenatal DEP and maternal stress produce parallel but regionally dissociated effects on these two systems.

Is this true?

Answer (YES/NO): NO